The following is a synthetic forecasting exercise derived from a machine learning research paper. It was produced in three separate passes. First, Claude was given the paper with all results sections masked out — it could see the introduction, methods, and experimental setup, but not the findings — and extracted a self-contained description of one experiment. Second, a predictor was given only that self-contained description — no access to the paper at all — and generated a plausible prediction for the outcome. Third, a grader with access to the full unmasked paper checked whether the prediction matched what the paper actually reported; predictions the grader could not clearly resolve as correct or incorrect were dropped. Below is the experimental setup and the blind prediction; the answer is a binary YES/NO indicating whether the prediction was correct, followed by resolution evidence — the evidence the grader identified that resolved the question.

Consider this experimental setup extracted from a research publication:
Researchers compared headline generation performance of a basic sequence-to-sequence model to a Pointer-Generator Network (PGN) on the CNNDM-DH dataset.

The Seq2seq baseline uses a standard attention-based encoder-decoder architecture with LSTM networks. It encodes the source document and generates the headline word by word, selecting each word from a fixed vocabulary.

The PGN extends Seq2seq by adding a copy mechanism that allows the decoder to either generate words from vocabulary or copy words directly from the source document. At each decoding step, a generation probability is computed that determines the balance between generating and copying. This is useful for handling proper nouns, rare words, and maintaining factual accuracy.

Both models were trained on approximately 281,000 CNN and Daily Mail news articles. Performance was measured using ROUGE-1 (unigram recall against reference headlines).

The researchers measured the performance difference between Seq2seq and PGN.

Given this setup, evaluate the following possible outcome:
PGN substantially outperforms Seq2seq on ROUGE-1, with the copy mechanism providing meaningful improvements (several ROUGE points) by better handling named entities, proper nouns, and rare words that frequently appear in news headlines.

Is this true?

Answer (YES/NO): YES